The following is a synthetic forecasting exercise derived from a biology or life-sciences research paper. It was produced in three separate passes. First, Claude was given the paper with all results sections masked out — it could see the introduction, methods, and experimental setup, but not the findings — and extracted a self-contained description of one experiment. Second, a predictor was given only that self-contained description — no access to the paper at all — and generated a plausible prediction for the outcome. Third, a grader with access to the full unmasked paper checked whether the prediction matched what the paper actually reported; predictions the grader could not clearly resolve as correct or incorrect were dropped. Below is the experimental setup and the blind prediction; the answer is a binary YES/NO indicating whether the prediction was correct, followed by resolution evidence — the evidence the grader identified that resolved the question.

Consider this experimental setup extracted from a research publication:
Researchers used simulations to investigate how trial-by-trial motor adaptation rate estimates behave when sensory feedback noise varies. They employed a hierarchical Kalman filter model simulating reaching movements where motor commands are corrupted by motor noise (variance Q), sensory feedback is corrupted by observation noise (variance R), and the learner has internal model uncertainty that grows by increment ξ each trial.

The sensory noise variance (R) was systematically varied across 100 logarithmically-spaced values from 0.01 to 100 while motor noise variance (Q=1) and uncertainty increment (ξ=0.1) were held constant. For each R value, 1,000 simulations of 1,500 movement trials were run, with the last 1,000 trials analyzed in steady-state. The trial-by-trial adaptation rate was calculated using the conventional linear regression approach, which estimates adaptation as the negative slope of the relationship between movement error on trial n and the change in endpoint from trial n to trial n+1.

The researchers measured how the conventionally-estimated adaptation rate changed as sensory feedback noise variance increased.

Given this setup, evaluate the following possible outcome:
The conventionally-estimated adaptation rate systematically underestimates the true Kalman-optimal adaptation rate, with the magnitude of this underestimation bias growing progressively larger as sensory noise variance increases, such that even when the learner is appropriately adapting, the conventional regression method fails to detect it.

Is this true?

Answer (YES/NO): NO